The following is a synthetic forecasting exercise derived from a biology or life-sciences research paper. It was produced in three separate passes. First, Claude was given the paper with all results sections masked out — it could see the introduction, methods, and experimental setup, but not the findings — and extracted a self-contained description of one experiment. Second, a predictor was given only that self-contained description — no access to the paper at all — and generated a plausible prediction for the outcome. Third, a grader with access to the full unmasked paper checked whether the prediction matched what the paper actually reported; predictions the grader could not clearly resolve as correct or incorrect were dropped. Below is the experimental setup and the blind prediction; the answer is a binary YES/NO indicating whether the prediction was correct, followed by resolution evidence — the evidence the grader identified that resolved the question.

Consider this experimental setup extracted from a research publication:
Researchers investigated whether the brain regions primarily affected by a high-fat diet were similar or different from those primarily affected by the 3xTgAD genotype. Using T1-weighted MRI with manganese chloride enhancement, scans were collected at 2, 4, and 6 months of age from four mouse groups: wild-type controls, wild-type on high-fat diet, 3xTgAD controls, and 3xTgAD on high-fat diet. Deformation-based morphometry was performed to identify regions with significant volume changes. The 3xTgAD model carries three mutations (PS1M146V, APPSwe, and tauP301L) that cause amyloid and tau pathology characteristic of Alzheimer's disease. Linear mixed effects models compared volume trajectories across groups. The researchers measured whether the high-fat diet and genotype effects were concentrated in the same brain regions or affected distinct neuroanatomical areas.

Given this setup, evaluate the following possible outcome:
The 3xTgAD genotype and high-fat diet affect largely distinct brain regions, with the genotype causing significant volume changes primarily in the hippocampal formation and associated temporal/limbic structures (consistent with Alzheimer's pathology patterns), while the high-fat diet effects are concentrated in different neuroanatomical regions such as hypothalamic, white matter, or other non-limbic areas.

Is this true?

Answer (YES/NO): NO